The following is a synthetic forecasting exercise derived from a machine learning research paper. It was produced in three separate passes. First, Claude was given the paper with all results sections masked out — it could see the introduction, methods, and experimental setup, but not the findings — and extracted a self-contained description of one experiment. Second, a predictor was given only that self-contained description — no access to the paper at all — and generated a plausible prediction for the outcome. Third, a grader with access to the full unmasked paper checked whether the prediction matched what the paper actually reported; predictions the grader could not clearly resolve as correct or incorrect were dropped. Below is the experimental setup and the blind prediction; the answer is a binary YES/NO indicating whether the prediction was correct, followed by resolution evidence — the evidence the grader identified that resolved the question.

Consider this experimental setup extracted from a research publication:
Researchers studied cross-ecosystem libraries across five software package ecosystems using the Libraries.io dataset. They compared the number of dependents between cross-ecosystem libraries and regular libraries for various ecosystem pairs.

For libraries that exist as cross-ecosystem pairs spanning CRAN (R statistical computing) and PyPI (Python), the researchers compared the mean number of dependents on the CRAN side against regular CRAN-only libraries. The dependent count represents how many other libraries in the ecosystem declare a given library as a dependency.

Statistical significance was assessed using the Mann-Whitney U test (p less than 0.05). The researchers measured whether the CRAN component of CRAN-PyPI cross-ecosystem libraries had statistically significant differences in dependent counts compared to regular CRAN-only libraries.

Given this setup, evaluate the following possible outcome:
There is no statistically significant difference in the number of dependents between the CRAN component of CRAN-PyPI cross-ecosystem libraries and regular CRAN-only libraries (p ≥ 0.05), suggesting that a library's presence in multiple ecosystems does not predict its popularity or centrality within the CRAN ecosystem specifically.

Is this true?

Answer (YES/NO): YES